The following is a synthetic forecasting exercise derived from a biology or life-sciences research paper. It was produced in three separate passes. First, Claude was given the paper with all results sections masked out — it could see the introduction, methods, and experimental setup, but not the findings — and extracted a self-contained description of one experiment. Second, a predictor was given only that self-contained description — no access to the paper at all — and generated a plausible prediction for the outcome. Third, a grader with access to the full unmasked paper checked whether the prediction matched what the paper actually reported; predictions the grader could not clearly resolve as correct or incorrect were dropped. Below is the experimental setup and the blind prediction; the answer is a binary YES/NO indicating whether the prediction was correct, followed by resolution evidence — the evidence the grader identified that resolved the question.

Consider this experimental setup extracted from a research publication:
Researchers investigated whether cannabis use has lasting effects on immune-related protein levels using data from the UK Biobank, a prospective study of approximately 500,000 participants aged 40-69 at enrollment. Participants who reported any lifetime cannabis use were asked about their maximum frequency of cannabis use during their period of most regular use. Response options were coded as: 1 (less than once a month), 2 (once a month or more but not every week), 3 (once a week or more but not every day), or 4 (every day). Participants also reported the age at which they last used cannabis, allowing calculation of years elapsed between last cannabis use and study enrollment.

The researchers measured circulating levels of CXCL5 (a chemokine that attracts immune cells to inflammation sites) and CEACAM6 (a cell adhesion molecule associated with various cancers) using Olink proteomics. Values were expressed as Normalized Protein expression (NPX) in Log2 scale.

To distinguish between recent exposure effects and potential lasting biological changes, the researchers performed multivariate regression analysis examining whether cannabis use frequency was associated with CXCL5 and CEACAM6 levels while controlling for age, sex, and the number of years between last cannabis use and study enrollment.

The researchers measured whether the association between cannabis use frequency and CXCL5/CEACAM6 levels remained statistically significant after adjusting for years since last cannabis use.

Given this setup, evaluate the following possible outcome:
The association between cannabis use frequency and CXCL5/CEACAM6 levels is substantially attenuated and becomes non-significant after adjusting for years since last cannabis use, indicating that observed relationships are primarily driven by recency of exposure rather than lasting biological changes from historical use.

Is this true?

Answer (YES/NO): NO